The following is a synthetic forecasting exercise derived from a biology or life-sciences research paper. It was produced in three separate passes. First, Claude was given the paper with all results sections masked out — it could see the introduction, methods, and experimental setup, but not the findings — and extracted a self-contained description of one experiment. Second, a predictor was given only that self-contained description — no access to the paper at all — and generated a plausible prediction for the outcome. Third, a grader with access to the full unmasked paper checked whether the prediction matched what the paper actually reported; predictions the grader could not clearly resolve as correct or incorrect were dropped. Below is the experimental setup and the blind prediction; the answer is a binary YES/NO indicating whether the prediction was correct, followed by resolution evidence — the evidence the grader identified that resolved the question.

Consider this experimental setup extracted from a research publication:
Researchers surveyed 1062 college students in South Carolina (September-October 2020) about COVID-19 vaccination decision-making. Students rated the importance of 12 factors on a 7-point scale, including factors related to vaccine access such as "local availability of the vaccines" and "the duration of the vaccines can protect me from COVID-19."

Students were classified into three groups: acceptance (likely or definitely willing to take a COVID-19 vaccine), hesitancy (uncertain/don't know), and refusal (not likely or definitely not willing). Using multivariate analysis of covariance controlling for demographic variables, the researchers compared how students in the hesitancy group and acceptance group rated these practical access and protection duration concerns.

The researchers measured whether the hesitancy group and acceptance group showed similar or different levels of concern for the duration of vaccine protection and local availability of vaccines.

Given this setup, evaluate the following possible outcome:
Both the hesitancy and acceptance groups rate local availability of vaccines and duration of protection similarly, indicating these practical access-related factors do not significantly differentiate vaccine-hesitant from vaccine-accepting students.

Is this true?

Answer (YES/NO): YES